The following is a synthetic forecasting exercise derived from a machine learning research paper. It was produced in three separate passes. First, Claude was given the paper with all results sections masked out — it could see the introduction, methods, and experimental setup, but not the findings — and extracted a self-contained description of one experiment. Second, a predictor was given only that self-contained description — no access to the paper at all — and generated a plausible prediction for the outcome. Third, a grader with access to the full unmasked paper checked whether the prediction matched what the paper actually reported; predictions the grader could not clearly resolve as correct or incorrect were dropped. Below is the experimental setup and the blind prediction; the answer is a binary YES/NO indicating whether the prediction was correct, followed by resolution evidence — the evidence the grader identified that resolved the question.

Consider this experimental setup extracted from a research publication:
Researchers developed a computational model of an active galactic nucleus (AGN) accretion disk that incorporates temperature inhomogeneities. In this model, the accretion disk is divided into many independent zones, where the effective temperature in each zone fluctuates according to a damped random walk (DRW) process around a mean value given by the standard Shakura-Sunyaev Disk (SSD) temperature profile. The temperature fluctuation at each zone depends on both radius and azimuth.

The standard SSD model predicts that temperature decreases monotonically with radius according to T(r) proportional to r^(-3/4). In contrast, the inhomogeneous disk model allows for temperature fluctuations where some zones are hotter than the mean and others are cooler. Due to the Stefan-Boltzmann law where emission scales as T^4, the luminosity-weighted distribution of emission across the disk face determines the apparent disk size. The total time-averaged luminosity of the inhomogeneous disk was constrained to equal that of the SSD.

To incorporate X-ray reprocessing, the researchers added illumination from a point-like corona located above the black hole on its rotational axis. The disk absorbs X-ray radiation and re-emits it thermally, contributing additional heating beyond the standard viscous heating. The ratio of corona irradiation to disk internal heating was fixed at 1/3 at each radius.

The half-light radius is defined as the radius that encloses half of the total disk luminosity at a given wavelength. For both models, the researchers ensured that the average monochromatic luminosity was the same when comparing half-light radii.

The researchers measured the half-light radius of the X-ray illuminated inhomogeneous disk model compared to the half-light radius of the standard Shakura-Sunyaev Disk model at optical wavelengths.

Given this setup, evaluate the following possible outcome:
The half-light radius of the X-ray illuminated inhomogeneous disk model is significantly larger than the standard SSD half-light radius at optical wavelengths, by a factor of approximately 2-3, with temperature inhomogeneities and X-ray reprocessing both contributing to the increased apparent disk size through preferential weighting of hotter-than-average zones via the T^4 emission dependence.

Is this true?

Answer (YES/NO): NO